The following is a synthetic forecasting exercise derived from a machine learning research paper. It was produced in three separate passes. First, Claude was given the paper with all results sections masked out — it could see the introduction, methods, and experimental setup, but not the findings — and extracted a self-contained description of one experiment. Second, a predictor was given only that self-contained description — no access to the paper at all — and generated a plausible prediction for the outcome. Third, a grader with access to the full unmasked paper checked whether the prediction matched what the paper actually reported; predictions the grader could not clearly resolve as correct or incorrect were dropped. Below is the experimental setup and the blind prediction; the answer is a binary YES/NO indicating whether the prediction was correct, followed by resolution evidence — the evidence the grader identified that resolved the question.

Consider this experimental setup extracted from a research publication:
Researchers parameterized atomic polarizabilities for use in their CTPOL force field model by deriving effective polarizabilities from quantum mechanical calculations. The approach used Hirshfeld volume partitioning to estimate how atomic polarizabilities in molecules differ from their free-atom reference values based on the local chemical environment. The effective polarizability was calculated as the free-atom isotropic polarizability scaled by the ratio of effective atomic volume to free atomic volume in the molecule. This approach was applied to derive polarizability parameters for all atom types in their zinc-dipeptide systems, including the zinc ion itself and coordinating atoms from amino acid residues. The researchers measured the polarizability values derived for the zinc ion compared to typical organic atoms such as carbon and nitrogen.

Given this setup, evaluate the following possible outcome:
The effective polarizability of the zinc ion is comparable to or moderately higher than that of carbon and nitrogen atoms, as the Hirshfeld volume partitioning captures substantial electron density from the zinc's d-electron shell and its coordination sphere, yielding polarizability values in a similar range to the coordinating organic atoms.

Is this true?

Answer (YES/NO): NO